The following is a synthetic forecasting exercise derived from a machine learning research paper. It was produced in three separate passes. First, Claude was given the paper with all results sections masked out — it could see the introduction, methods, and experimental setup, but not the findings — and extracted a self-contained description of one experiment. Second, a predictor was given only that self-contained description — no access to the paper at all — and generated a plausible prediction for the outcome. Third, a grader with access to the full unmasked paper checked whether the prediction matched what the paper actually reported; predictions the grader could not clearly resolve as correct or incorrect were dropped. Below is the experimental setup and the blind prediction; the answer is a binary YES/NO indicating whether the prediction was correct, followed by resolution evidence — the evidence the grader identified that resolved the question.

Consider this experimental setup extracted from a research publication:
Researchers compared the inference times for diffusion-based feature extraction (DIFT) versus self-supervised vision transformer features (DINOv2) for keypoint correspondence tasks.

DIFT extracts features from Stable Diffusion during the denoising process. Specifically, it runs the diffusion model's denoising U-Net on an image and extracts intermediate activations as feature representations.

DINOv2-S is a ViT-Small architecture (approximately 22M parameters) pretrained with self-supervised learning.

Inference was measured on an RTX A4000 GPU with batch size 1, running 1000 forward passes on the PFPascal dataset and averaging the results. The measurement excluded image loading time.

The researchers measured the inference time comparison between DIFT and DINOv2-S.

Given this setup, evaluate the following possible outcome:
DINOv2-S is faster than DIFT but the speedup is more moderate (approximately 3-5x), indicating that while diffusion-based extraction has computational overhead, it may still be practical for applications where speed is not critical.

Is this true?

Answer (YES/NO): NO